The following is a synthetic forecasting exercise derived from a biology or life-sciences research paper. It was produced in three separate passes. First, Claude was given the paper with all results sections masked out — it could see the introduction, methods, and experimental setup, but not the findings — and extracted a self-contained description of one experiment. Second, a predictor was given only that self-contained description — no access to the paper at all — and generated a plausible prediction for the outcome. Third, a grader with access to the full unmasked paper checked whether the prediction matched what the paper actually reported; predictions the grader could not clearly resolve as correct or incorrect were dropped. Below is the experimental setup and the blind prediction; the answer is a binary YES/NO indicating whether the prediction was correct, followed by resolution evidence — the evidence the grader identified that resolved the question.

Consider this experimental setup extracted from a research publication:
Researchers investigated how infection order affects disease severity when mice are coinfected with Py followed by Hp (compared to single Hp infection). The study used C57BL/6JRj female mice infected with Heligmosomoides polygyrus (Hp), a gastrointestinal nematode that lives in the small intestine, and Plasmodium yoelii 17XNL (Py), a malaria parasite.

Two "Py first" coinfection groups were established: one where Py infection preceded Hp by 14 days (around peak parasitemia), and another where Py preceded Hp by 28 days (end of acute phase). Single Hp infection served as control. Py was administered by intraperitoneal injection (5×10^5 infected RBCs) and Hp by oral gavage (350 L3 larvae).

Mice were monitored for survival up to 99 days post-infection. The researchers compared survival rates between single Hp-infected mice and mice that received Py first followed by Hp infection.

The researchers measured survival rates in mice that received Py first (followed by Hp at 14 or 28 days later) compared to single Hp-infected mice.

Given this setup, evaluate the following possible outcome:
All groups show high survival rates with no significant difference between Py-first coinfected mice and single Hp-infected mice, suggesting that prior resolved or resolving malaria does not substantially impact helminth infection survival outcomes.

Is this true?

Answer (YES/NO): YES